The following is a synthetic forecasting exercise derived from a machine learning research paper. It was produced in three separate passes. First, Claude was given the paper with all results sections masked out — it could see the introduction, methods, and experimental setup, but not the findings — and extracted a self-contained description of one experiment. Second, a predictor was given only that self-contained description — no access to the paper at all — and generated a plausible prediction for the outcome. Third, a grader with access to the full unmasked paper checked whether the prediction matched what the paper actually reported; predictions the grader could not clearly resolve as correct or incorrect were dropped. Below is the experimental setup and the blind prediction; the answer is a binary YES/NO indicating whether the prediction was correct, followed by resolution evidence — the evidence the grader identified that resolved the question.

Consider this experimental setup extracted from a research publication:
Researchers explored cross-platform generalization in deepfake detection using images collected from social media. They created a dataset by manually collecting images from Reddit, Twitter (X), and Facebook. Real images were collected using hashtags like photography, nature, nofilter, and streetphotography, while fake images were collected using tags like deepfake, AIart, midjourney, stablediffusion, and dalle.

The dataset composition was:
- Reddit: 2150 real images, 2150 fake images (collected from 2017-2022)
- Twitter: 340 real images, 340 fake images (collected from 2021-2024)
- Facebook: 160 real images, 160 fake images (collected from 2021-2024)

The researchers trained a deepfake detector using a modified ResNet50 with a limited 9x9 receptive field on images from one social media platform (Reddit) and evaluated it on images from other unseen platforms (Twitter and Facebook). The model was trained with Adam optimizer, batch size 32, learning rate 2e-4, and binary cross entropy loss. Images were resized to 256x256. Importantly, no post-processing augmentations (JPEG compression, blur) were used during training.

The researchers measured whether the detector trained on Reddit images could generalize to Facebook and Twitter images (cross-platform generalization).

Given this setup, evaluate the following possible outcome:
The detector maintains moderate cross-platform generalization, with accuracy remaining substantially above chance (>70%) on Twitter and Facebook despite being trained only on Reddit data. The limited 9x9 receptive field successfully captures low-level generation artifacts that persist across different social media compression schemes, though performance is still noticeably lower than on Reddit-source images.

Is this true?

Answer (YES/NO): YES